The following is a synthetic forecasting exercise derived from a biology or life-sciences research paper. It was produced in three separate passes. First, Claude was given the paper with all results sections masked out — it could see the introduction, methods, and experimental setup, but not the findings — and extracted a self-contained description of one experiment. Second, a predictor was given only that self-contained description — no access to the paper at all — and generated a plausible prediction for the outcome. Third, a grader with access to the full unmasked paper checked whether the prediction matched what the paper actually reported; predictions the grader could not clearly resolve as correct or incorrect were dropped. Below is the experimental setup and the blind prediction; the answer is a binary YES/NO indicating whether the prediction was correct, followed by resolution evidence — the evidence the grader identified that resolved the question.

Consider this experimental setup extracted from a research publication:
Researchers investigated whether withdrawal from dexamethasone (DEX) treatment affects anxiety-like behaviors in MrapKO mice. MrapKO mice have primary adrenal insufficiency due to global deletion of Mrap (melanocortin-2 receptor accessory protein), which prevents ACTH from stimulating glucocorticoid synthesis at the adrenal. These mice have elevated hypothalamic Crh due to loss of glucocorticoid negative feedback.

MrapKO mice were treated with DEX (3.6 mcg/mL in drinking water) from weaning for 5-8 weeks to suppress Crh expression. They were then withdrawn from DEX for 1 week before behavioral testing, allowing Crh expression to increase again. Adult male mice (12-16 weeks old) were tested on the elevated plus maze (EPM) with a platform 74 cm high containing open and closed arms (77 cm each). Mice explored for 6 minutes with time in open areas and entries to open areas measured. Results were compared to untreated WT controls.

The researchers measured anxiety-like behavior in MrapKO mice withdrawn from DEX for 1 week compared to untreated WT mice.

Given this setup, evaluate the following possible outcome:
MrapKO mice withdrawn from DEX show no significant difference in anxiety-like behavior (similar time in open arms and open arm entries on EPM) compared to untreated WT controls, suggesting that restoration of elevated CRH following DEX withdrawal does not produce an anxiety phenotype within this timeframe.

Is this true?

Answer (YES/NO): YES